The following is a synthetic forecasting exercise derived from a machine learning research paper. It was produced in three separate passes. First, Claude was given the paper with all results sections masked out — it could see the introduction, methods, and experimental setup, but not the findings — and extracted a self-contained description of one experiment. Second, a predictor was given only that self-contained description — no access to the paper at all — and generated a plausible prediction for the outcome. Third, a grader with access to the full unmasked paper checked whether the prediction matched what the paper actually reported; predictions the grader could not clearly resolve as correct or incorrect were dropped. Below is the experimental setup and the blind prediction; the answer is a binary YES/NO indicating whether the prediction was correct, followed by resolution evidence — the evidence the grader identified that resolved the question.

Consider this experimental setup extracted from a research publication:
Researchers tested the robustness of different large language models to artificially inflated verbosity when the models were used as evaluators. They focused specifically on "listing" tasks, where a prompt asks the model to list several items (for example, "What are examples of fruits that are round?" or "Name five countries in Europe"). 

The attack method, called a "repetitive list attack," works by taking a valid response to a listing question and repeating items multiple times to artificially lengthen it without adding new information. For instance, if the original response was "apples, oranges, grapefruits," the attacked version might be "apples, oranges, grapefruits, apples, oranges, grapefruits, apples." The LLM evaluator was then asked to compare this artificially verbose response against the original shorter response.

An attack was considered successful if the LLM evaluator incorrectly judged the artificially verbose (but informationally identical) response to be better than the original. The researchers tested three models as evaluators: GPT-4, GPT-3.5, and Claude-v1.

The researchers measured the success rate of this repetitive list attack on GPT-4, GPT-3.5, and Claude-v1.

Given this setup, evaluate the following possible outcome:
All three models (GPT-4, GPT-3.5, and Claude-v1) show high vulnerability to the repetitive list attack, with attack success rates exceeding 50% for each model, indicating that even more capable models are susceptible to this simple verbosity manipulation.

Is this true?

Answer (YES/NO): NO